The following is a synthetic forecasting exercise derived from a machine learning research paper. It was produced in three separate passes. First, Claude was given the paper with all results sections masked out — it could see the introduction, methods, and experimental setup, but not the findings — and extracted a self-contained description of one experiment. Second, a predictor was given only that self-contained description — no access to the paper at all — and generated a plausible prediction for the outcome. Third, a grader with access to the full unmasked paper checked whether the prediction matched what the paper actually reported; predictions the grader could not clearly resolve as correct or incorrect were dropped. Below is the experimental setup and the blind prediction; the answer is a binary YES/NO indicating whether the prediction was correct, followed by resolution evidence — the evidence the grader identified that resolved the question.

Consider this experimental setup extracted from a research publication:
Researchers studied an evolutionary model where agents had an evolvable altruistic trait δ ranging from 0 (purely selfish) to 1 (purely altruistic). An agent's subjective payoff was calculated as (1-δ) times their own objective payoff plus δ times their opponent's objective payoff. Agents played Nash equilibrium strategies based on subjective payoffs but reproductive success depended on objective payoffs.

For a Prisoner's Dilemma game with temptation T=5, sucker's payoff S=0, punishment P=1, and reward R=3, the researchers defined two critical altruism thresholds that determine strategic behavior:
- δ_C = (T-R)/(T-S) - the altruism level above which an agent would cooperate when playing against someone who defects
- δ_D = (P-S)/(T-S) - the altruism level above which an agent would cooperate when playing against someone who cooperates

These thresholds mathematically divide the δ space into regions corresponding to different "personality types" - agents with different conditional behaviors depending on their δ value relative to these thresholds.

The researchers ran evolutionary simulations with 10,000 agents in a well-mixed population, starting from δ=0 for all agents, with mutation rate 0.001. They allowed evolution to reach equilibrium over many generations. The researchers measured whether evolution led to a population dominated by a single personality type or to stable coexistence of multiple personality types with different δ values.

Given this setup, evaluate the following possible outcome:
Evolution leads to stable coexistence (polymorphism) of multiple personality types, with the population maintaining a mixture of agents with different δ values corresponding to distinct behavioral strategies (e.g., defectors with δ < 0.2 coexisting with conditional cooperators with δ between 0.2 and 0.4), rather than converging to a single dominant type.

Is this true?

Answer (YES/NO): NO